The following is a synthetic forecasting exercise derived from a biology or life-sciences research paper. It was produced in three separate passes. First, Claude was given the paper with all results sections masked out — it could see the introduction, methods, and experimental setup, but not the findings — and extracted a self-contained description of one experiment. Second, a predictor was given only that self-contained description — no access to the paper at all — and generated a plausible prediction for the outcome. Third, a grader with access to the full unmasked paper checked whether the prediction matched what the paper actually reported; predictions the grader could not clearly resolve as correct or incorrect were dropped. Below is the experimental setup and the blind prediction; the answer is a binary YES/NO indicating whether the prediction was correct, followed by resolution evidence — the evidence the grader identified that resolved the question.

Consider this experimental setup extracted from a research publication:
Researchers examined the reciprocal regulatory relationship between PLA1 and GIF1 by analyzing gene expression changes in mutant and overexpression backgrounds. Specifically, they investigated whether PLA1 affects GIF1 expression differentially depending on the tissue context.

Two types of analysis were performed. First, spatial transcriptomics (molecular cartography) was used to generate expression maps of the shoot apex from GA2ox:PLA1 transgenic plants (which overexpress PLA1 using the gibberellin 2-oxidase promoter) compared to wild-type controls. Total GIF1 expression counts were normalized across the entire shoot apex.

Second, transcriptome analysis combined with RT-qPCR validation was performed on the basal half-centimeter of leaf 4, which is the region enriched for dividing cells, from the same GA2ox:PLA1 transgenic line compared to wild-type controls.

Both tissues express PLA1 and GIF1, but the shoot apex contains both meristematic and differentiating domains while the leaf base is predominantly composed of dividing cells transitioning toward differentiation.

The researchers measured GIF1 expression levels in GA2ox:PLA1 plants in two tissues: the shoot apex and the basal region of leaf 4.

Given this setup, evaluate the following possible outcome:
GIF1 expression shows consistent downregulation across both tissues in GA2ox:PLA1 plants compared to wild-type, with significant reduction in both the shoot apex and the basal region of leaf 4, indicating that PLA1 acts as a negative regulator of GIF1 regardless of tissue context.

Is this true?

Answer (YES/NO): NO